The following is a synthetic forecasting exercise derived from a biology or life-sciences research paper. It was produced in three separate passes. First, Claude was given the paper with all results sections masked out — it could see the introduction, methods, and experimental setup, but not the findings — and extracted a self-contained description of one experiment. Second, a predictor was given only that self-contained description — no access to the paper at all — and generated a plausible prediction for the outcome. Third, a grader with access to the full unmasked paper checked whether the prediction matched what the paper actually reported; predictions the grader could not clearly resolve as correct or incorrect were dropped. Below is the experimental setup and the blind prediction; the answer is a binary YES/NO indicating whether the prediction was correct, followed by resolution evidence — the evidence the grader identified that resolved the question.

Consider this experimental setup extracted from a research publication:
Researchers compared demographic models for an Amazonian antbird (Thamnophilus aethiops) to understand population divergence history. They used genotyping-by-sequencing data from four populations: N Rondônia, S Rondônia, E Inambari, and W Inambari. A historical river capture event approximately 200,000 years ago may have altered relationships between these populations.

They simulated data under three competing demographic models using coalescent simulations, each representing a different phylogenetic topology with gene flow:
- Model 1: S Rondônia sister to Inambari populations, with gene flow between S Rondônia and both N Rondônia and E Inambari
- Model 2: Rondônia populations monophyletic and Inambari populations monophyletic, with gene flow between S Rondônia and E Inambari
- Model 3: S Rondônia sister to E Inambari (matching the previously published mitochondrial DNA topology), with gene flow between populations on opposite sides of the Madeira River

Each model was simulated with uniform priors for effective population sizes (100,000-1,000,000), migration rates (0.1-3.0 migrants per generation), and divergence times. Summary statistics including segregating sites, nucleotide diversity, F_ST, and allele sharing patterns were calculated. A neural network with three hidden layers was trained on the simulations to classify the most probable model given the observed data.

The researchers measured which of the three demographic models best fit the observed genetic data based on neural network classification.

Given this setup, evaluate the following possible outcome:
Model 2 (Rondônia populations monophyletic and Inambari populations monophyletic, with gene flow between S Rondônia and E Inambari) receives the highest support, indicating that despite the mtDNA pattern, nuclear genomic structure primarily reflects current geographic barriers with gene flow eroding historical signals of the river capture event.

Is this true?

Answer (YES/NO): NO